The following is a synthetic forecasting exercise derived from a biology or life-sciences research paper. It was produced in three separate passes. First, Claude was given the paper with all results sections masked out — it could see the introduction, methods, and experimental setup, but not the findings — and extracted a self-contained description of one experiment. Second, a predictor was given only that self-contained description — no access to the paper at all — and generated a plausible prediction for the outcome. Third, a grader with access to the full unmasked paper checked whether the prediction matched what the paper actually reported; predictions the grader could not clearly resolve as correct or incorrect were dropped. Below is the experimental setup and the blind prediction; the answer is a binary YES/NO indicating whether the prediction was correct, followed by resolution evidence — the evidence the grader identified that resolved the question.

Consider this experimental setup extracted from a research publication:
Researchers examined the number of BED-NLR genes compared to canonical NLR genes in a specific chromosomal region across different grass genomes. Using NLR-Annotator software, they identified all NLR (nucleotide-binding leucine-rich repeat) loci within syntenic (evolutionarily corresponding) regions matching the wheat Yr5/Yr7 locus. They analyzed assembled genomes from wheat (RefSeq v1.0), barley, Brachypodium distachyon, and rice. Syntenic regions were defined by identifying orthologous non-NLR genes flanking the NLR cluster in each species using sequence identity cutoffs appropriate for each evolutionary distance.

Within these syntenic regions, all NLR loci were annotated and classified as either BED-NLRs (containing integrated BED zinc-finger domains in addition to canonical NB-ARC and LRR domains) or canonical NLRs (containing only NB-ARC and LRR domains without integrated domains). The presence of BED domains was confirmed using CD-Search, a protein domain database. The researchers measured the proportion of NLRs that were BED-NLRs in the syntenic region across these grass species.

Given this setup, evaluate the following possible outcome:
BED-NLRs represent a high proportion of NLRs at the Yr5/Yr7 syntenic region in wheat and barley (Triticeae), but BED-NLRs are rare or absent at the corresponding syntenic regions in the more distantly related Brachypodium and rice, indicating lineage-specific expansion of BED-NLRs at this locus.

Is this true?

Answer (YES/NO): NO